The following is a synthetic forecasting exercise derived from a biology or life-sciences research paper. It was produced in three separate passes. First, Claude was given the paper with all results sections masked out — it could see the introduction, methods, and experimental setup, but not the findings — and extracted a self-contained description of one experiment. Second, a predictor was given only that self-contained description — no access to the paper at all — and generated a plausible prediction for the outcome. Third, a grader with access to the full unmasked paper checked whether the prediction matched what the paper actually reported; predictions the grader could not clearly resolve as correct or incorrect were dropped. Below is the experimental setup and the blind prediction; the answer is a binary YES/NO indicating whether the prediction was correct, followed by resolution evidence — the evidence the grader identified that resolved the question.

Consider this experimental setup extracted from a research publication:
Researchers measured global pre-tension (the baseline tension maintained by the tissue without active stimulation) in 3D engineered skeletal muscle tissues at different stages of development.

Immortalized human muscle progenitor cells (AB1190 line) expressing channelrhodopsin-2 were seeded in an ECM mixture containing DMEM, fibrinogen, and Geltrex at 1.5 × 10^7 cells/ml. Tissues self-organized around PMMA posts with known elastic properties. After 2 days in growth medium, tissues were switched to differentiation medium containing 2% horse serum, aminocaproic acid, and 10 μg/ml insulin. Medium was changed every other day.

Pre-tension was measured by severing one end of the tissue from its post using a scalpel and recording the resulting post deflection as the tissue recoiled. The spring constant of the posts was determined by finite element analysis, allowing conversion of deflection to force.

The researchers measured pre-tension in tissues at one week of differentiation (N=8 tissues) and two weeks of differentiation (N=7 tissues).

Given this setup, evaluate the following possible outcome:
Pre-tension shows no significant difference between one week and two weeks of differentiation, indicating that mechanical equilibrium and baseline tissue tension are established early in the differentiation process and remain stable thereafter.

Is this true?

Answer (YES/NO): YES